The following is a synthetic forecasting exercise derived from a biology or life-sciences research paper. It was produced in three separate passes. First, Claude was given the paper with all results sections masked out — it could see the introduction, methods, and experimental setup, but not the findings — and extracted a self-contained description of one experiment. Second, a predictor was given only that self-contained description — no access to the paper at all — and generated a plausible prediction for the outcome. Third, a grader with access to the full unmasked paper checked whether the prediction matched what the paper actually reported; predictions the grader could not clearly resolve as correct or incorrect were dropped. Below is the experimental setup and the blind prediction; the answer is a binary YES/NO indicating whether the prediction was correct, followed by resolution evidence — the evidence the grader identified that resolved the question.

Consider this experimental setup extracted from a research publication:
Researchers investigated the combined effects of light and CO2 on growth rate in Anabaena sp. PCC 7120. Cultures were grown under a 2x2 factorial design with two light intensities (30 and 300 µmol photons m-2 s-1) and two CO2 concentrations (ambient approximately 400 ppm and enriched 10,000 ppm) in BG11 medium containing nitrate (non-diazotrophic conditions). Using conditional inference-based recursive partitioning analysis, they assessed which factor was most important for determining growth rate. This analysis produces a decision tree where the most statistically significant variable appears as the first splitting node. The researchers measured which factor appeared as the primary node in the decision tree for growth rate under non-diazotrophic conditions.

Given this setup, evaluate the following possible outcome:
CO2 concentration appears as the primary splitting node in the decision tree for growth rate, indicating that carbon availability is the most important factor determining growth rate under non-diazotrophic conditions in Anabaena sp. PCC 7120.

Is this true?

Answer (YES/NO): YES